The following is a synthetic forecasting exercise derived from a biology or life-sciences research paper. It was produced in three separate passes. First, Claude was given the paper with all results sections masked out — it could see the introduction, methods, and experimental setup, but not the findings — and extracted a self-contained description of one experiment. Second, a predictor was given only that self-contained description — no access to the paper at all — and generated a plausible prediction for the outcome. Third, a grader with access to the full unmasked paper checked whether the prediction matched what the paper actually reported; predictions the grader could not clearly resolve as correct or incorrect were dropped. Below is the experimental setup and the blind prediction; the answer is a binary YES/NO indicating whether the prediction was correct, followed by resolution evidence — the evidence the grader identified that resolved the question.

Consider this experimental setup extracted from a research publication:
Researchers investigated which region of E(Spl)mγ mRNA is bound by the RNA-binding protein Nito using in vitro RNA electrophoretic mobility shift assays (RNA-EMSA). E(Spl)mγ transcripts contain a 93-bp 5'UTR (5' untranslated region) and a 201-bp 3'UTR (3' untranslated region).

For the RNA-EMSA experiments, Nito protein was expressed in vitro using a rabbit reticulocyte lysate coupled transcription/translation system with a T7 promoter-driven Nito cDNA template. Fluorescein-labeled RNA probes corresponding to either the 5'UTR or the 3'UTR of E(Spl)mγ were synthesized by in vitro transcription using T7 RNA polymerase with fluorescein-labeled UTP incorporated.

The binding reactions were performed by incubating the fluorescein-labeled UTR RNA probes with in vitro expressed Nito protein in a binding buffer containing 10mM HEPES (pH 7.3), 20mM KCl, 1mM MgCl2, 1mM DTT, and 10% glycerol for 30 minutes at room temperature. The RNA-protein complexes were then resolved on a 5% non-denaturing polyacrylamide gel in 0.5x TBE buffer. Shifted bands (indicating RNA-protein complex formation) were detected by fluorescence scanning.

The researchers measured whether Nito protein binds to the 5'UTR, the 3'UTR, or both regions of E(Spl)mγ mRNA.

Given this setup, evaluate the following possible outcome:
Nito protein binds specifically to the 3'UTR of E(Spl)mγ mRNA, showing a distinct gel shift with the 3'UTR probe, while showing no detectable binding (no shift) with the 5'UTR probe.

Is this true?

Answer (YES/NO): NO